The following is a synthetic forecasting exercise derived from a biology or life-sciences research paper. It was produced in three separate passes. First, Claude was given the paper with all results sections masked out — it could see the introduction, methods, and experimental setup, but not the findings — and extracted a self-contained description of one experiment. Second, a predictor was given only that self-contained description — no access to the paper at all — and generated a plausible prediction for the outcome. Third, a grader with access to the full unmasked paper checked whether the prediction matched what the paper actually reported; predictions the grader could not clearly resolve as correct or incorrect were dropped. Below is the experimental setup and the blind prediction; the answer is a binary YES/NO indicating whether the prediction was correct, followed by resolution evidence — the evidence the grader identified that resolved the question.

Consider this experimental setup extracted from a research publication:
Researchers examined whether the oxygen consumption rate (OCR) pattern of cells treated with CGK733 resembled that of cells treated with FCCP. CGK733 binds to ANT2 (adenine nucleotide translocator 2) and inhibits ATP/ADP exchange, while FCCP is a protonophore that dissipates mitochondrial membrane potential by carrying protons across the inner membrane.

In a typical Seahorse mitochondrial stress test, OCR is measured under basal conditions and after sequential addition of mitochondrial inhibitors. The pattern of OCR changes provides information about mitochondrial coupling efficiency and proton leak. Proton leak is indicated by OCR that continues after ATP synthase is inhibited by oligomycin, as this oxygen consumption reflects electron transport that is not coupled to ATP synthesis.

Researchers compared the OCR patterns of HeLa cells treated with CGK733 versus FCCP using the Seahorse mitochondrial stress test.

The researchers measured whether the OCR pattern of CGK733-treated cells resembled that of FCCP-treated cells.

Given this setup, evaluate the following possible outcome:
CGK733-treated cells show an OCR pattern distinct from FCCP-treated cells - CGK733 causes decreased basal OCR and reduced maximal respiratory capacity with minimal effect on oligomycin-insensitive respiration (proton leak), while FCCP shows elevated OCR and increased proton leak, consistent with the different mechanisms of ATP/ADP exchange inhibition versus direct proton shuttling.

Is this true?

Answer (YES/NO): NO